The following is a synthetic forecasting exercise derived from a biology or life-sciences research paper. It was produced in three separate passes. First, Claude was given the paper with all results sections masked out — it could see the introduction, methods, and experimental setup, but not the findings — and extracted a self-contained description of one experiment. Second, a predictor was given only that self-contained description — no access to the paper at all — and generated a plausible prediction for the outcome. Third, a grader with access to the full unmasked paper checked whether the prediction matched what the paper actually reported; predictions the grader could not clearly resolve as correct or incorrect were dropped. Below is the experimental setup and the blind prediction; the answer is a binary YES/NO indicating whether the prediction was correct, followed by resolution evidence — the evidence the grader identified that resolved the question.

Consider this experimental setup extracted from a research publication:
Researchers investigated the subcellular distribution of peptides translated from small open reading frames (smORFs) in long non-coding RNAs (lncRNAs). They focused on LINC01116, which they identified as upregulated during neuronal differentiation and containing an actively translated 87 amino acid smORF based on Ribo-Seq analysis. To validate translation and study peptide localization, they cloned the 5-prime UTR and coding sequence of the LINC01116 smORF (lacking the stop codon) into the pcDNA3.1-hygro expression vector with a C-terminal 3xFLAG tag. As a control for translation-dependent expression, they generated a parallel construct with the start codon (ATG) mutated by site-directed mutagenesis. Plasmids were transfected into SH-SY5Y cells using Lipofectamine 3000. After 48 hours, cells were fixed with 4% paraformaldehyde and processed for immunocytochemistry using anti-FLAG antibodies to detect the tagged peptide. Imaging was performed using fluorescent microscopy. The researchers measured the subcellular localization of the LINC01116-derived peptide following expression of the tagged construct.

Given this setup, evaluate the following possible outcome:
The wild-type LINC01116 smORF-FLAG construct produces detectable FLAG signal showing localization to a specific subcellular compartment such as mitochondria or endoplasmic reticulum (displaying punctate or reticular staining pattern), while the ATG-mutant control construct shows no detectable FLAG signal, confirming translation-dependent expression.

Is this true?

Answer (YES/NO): NO